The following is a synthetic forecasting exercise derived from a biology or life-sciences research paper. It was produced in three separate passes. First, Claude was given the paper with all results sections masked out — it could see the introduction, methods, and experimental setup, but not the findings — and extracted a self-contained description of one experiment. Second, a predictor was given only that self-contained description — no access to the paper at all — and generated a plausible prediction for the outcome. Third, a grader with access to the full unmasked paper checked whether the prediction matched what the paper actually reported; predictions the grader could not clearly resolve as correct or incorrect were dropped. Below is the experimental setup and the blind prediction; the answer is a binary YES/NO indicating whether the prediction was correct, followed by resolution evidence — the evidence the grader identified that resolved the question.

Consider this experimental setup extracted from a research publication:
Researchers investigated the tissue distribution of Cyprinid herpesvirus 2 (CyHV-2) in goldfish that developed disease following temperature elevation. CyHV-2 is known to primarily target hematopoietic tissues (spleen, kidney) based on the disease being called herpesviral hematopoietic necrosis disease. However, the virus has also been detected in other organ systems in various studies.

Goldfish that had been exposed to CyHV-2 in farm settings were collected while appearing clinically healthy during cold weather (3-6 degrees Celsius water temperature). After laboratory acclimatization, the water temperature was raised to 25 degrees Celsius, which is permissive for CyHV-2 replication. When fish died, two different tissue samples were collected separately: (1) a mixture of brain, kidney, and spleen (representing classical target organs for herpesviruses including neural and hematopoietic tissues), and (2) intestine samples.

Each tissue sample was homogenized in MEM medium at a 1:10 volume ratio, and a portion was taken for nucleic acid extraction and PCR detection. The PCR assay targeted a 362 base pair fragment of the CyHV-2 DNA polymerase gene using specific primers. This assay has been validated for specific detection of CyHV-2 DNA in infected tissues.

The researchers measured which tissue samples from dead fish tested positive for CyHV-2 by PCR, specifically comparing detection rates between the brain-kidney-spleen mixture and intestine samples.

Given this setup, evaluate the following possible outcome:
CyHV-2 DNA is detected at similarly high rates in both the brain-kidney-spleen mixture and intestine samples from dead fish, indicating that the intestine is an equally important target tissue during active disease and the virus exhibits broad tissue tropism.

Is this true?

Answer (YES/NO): NO